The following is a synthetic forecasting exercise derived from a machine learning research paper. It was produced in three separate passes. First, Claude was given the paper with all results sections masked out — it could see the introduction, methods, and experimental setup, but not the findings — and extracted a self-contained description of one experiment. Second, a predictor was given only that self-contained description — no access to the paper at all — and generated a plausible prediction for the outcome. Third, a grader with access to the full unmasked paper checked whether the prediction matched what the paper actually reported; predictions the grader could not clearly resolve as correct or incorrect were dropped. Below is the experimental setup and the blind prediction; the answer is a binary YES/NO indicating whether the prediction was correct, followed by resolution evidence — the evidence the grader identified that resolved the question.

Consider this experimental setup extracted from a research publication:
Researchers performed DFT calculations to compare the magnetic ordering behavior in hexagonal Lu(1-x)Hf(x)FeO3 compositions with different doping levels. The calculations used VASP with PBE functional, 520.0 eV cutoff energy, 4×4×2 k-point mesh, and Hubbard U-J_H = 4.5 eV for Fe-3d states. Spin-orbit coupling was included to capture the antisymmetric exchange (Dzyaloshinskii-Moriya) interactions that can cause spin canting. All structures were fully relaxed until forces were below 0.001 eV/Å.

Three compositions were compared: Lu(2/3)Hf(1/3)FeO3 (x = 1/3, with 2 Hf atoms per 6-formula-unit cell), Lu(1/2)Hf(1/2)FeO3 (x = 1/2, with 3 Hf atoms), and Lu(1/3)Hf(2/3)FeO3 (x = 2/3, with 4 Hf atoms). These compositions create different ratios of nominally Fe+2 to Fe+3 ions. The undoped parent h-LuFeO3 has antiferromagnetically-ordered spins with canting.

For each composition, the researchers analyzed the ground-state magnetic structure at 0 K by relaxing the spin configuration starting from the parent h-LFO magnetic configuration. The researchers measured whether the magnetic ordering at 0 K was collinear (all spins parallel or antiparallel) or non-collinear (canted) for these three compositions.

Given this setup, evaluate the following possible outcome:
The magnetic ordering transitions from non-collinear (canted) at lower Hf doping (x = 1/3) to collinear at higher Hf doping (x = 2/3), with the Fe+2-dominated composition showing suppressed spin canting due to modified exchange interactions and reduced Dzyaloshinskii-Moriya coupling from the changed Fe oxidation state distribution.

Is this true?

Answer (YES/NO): NO